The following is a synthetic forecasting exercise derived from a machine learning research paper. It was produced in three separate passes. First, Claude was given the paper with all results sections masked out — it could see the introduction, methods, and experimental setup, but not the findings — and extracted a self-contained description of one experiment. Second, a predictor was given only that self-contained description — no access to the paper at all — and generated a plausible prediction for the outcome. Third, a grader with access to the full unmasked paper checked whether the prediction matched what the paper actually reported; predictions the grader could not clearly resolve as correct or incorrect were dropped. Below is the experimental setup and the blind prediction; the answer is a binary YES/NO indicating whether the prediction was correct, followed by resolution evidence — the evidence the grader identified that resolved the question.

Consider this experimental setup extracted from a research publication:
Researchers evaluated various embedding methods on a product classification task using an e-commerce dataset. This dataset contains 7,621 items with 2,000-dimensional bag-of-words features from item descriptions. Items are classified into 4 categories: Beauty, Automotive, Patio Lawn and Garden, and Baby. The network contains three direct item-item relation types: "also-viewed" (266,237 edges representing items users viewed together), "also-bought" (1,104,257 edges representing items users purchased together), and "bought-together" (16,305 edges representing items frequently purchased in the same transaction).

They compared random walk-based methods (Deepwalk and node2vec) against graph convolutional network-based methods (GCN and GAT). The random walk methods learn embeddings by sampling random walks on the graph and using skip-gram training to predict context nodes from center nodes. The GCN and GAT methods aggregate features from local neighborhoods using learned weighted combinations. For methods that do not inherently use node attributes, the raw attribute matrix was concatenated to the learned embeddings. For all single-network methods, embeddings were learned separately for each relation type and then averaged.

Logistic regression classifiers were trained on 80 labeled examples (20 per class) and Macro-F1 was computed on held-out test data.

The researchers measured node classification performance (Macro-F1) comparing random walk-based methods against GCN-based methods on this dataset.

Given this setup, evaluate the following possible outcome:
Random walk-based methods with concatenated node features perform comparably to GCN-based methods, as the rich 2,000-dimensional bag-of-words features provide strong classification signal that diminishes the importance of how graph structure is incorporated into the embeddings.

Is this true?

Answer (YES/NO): YES